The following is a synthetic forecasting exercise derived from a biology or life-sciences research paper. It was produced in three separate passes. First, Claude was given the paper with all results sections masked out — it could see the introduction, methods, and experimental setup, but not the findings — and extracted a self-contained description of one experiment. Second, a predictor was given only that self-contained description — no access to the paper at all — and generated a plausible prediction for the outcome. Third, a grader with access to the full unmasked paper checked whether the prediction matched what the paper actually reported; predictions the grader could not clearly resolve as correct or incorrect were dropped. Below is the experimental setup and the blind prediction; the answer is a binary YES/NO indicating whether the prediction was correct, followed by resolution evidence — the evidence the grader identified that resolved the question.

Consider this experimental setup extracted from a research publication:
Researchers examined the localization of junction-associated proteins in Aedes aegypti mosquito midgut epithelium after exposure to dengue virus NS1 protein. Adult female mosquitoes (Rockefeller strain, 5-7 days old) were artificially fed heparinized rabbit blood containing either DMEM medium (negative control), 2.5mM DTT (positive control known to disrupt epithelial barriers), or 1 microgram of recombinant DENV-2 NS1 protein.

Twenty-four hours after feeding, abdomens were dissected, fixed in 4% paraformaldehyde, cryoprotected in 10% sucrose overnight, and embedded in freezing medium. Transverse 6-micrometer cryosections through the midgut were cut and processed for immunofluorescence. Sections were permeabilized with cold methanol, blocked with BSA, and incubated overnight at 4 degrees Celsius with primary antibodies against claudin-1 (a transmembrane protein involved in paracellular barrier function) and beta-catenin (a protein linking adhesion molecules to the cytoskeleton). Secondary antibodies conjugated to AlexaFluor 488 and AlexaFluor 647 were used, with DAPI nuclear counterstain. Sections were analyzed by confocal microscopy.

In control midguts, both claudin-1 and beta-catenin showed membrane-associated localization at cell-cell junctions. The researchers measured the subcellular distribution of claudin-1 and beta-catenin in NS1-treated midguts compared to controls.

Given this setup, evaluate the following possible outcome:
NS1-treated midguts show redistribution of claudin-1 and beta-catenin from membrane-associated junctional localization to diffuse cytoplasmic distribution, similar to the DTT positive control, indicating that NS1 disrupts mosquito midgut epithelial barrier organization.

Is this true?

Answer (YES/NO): NO